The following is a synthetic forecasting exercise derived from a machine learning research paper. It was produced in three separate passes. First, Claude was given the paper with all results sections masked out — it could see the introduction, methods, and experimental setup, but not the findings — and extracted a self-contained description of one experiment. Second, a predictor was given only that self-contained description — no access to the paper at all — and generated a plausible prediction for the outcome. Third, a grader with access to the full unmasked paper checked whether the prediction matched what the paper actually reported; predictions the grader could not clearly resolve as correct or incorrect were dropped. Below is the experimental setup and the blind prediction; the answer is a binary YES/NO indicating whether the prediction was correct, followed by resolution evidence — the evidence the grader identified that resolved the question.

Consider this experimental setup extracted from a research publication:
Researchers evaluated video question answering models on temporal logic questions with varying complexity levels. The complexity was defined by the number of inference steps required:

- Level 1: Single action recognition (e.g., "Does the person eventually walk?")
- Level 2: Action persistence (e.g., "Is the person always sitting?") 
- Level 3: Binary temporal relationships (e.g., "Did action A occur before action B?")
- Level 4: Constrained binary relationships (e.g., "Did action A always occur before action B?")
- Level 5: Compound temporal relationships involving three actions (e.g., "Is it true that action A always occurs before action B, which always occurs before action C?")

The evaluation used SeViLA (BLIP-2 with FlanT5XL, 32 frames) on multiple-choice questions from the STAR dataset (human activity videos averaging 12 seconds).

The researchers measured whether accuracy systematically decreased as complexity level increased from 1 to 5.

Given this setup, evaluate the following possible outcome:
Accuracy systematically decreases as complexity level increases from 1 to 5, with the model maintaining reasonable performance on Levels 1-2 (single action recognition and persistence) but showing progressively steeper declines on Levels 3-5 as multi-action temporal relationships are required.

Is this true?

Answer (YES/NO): NO